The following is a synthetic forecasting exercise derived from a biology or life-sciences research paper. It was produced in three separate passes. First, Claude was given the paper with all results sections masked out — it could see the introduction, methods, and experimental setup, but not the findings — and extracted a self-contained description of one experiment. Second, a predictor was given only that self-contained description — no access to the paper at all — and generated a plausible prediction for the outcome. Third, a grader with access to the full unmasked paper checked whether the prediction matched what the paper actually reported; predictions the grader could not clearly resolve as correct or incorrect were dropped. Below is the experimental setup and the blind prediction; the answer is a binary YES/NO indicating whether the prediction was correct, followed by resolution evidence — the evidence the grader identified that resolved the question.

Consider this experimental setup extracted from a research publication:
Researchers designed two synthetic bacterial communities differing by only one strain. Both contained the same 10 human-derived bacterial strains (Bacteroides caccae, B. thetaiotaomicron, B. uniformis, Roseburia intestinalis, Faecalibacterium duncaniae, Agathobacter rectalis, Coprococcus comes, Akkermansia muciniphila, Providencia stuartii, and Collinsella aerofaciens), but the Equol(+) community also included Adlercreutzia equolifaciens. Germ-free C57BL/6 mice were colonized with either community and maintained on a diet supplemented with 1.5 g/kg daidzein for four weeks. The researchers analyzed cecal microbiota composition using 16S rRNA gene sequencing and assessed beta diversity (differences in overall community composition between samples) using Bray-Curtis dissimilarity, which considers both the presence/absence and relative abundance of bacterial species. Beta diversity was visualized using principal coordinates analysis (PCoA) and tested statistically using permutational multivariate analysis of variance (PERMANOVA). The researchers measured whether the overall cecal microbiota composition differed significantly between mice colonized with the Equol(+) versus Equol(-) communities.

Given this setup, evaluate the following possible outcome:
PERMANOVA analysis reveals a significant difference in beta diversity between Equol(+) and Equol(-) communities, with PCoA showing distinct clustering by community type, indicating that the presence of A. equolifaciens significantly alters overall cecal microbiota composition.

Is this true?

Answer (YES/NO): NO